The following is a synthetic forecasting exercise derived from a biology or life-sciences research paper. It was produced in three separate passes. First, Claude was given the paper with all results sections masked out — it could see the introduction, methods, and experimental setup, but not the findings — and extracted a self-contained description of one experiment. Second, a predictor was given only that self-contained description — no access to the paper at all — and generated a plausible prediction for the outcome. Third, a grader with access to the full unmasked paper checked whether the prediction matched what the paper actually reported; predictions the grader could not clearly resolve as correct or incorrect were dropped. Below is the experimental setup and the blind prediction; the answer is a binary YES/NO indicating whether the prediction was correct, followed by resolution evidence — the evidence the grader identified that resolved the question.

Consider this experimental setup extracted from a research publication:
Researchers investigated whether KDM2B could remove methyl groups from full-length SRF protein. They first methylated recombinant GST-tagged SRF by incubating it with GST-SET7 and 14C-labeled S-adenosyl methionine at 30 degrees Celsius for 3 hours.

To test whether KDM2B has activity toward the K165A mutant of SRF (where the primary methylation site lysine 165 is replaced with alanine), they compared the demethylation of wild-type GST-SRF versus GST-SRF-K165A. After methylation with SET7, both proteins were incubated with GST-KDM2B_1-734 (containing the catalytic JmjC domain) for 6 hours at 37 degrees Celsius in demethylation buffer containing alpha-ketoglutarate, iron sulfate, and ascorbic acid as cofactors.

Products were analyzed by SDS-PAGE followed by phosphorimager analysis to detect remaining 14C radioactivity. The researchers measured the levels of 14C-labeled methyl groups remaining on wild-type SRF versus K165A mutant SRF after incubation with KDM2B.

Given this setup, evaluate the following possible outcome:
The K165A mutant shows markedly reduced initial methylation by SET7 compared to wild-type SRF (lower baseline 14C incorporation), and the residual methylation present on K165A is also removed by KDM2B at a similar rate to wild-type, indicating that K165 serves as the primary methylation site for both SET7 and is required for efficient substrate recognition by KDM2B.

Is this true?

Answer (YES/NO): NO